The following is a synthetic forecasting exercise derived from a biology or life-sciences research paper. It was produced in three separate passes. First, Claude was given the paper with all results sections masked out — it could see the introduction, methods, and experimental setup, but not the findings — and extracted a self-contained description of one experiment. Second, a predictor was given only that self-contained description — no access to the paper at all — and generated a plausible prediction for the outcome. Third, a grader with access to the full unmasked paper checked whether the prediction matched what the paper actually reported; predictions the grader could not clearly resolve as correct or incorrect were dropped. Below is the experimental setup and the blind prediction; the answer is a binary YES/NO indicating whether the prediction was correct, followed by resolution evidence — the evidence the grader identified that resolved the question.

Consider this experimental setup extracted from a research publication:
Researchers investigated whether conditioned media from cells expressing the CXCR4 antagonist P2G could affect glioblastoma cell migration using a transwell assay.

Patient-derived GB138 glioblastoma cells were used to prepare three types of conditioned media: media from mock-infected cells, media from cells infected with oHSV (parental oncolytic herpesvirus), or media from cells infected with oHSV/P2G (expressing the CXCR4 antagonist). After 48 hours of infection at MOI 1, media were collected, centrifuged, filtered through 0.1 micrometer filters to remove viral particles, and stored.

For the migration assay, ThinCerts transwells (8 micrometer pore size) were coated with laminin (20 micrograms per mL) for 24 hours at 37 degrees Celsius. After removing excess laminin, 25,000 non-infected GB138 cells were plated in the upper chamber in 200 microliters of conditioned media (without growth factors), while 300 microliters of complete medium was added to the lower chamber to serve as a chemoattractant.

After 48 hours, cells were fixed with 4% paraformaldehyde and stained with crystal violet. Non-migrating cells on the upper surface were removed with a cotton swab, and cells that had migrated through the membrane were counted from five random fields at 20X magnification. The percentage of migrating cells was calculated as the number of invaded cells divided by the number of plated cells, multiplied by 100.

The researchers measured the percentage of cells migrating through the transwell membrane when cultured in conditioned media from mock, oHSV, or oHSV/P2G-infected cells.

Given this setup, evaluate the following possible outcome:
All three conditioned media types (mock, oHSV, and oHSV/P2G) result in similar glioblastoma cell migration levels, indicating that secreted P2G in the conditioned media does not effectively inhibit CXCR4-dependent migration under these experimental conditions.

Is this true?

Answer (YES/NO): NO